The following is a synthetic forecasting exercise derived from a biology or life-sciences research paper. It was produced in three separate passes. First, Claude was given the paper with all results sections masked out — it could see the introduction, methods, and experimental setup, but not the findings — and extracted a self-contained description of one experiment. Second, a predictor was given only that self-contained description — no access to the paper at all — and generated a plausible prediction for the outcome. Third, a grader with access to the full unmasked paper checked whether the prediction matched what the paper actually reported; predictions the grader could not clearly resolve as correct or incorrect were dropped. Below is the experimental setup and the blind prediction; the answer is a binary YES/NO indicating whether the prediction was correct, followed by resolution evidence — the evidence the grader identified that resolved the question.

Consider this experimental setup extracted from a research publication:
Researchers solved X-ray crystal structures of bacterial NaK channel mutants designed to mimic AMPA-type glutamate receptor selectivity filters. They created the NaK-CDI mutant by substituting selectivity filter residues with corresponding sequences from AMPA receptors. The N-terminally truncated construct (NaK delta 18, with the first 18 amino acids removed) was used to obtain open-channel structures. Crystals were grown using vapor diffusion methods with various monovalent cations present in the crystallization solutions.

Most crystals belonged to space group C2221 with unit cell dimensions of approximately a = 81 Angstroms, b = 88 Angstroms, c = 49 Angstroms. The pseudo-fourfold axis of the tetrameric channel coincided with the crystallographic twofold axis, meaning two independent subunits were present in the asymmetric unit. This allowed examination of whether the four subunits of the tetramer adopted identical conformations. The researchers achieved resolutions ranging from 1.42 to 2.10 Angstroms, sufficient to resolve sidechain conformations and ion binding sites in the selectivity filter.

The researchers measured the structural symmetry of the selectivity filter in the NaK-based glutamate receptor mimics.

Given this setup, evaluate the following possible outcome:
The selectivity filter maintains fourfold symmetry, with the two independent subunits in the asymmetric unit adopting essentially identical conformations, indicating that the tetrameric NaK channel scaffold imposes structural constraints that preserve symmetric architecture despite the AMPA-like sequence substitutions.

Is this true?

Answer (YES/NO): NO